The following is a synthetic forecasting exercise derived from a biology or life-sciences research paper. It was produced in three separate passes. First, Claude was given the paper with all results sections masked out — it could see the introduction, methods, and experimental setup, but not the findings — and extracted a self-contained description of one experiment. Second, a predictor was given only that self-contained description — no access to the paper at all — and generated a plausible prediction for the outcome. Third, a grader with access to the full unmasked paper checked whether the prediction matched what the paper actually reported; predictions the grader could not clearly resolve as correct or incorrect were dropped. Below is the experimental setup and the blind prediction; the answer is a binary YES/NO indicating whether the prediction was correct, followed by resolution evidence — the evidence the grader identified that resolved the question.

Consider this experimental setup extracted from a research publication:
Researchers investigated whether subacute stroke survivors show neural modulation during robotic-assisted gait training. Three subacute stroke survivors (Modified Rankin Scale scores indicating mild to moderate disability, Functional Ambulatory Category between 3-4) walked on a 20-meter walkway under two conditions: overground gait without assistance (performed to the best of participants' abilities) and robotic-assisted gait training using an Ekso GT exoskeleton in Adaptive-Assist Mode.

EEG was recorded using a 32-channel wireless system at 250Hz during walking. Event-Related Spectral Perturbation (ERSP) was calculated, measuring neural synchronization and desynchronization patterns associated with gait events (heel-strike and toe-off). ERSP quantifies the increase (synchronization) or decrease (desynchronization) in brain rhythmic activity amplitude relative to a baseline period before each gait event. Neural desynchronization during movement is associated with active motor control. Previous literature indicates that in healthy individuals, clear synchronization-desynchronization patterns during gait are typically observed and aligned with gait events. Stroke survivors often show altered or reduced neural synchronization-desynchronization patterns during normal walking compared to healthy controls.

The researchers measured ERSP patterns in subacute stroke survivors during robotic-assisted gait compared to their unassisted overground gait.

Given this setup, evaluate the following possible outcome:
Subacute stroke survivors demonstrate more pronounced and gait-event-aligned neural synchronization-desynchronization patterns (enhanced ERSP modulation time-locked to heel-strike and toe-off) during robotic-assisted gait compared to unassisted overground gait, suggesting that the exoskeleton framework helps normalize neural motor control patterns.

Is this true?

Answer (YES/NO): NO